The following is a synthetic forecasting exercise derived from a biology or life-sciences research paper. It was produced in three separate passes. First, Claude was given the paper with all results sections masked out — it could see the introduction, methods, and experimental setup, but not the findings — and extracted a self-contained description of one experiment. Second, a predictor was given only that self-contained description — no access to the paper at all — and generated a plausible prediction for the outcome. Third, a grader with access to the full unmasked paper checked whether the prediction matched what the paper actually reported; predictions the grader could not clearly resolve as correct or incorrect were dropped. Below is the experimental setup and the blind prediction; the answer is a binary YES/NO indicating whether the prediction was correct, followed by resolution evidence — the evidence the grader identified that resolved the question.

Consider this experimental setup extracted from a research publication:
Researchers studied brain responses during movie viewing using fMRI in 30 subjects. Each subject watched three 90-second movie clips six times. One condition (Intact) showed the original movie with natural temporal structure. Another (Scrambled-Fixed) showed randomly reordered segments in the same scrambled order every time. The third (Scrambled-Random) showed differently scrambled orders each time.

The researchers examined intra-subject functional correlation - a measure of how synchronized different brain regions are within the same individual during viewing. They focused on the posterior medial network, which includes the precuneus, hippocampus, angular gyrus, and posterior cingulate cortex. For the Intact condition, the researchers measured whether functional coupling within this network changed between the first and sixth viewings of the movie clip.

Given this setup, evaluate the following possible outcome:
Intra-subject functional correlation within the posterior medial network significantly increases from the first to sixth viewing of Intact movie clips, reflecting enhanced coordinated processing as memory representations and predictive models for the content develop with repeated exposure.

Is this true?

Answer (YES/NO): NO